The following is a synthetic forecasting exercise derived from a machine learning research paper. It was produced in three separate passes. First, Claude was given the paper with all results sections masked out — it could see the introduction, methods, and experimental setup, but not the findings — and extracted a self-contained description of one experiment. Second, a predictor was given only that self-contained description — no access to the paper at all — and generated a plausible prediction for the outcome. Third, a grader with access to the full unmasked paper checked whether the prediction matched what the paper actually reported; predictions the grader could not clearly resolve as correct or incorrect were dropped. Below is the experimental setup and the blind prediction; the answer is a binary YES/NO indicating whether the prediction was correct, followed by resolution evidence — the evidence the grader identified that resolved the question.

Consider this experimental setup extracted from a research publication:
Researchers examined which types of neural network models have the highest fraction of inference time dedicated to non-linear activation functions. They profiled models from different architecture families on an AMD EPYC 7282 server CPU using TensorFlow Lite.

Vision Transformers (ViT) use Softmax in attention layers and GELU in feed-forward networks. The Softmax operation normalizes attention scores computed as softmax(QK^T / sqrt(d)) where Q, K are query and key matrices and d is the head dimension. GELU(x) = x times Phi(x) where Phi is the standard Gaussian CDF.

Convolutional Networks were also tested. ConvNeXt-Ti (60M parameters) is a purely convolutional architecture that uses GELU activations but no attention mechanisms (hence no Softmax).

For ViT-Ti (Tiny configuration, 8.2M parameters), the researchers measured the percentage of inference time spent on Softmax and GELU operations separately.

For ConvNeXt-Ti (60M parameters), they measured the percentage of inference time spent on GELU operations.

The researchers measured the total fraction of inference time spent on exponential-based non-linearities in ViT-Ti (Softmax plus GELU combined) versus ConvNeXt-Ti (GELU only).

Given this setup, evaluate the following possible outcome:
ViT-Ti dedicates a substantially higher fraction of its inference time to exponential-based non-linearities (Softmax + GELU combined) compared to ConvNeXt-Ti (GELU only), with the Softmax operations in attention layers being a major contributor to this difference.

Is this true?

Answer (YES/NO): NO